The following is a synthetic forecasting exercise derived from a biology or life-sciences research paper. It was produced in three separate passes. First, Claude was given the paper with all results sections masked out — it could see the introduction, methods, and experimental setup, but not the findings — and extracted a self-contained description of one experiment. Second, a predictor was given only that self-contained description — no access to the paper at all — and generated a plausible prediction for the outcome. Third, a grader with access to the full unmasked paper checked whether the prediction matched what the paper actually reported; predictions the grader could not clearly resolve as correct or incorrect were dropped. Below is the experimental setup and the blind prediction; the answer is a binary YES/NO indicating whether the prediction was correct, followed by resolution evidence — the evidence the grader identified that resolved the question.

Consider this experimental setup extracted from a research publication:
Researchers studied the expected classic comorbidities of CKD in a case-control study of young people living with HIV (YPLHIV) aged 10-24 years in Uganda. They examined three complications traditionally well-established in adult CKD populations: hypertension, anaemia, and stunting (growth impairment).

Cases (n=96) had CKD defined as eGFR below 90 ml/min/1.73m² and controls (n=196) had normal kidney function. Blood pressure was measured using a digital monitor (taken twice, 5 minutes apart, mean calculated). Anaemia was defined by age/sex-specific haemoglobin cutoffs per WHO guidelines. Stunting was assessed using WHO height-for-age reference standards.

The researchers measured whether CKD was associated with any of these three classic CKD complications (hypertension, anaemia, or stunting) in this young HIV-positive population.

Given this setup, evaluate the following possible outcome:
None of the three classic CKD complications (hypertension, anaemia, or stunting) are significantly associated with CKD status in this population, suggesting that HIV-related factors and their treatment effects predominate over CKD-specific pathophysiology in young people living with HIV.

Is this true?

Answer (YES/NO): YES